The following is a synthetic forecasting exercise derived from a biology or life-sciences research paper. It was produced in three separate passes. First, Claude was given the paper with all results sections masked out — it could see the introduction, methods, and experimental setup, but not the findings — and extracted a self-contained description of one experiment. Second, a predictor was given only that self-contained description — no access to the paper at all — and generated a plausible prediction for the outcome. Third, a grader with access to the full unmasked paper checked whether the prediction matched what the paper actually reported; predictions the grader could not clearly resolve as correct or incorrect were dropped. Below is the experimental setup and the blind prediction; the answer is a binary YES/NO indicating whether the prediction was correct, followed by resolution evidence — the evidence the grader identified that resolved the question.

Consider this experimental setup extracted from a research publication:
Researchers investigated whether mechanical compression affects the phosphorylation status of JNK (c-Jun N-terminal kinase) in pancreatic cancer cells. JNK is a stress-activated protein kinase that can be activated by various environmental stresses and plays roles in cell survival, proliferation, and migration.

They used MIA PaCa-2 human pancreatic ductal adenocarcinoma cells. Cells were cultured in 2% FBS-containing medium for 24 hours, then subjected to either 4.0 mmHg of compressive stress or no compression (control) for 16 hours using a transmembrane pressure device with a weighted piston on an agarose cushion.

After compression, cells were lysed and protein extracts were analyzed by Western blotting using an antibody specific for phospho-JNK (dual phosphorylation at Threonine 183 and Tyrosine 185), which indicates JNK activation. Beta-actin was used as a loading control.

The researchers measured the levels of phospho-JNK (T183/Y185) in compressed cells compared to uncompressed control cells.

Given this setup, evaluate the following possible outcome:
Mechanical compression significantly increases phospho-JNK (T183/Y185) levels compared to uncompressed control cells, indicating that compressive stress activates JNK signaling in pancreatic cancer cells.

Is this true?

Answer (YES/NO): YES